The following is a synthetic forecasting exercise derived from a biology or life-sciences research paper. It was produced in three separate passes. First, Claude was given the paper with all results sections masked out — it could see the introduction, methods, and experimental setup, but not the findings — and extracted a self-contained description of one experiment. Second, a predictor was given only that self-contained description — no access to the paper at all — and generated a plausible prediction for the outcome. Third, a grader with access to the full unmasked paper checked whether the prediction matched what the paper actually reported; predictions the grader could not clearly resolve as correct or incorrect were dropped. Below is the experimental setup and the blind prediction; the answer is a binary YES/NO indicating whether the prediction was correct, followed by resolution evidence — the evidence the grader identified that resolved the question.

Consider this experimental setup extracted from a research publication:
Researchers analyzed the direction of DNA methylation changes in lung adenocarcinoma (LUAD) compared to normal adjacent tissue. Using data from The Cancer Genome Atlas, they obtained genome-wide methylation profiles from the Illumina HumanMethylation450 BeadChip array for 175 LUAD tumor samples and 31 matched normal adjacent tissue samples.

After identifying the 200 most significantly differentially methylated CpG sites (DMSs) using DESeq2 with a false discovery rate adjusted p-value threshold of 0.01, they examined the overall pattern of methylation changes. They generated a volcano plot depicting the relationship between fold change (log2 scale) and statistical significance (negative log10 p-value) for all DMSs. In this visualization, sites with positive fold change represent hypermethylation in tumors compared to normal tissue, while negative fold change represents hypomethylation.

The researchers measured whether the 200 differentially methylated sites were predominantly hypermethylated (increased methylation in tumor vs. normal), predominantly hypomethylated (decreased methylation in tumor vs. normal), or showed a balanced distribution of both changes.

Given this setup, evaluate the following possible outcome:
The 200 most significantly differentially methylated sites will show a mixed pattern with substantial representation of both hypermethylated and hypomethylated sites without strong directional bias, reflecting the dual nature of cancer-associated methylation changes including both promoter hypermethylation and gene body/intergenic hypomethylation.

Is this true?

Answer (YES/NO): NO